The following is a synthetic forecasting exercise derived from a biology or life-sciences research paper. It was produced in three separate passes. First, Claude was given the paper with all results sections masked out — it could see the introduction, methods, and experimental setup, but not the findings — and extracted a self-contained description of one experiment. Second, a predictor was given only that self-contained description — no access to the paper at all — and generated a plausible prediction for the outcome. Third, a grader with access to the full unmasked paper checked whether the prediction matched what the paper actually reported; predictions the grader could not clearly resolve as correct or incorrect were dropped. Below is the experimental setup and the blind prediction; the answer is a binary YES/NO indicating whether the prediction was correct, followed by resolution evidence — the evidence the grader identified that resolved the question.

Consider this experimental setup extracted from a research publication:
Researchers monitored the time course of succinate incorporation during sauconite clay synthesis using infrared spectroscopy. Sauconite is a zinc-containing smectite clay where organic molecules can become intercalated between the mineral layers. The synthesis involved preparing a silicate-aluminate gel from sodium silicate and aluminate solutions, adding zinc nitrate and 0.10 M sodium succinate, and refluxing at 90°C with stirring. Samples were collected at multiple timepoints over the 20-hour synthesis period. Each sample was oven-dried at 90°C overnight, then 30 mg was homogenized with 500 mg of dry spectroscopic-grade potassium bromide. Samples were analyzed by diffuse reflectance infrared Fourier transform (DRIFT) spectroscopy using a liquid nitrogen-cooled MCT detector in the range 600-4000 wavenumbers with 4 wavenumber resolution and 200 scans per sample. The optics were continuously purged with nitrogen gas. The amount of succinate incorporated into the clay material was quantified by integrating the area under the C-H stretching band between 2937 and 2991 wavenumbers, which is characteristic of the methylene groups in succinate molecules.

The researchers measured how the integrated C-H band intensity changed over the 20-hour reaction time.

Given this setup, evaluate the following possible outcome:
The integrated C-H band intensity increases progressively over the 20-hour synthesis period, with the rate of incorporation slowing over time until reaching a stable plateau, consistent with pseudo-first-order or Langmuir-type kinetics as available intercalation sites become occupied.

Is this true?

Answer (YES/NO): NO